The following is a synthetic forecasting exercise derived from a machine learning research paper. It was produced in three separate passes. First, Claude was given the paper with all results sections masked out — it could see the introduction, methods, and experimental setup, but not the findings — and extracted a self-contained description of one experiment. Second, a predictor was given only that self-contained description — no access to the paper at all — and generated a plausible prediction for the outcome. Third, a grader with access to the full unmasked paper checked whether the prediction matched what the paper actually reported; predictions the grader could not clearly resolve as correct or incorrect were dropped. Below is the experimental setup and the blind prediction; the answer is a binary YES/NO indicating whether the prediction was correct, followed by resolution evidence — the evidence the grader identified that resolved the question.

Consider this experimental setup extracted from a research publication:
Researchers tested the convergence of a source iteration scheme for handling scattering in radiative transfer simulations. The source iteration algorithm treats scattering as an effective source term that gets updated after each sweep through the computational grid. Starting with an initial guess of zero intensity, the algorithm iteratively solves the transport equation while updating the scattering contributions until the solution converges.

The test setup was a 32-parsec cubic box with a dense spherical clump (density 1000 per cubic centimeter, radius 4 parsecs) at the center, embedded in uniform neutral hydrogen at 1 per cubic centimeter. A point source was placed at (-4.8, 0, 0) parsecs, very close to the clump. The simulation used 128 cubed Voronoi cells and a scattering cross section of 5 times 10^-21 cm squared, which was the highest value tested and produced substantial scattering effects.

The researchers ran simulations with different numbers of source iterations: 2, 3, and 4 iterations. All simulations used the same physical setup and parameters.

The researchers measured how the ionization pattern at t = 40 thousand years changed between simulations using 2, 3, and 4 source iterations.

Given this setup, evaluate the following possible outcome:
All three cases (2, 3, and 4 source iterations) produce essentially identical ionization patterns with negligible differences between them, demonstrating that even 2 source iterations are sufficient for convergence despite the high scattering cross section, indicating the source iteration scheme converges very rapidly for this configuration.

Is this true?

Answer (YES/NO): YES